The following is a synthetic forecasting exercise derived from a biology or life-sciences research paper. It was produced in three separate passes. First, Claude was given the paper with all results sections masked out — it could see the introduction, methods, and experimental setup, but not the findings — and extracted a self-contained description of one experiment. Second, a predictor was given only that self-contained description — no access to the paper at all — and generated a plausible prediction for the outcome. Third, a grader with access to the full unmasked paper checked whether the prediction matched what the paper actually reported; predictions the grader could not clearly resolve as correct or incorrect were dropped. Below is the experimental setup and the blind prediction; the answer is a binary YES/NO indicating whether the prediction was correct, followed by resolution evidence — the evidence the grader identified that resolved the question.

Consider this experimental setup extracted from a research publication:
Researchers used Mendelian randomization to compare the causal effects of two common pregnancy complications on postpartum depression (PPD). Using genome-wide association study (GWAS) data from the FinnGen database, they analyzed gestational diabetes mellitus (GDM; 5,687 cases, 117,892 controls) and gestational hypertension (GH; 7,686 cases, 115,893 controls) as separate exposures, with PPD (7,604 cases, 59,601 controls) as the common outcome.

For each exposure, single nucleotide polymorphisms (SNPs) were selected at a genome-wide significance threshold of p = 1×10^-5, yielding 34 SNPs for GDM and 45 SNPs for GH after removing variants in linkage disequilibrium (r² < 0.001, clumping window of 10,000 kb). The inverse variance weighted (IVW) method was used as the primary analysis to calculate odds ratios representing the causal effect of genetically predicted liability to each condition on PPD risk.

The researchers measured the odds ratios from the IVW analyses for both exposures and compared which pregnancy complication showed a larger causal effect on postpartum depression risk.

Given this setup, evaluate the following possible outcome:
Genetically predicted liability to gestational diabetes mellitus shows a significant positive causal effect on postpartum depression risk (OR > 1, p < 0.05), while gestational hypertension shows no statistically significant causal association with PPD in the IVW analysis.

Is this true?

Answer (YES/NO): NO